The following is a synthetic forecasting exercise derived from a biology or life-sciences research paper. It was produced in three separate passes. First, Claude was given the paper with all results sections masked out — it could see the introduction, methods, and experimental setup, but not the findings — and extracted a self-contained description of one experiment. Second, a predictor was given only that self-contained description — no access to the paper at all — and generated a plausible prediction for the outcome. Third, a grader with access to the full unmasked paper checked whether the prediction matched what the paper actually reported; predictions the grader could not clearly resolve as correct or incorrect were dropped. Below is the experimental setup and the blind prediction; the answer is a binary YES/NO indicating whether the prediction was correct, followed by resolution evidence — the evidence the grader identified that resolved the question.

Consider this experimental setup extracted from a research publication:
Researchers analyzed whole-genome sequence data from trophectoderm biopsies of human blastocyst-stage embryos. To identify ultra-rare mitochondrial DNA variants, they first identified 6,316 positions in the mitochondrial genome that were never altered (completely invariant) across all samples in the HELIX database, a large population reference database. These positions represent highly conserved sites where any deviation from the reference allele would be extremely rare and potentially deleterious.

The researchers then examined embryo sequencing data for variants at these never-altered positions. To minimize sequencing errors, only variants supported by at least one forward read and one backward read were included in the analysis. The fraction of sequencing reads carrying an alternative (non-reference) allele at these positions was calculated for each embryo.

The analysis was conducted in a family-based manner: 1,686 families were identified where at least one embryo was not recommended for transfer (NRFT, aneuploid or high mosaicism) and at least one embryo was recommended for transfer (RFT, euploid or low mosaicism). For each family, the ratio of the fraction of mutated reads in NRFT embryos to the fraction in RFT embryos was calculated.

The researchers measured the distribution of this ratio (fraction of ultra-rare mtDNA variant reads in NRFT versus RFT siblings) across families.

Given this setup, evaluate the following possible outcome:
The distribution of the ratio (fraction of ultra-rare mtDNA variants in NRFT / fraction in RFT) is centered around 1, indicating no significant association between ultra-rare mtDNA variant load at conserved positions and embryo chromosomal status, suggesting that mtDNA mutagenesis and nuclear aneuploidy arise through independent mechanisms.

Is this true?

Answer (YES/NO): NO